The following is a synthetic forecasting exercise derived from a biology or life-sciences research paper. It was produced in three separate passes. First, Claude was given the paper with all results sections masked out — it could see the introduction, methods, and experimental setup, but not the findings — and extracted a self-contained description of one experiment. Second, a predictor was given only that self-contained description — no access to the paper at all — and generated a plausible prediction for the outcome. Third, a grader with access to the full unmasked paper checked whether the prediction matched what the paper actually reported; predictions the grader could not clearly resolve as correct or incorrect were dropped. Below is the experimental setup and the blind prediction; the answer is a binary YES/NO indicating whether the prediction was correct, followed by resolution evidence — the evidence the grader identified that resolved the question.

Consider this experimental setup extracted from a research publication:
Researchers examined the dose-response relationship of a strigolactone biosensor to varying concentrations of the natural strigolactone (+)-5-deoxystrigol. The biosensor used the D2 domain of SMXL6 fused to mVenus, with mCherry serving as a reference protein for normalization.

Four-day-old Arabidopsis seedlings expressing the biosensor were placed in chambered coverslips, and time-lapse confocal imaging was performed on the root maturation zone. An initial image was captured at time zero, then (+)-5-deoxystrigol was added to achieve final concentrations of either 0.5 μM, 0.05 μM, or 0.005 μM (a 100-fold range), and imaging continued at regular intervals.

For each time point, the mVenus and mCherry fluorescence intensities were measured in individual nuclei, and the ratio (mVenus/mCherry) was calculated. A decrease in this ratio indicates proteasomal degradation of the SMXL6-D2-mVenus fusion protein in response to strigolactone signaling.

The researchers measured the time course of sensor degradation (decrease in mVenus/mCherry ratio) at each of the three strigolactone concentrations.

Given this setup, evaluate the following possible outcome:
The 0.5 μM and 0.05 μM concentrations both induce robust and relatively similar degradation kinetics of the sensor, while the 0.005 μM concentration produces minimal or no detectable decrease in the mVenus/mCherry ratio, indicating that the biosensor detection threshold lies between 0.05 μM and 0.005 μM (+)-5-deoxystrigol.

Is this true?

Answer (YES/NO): NO